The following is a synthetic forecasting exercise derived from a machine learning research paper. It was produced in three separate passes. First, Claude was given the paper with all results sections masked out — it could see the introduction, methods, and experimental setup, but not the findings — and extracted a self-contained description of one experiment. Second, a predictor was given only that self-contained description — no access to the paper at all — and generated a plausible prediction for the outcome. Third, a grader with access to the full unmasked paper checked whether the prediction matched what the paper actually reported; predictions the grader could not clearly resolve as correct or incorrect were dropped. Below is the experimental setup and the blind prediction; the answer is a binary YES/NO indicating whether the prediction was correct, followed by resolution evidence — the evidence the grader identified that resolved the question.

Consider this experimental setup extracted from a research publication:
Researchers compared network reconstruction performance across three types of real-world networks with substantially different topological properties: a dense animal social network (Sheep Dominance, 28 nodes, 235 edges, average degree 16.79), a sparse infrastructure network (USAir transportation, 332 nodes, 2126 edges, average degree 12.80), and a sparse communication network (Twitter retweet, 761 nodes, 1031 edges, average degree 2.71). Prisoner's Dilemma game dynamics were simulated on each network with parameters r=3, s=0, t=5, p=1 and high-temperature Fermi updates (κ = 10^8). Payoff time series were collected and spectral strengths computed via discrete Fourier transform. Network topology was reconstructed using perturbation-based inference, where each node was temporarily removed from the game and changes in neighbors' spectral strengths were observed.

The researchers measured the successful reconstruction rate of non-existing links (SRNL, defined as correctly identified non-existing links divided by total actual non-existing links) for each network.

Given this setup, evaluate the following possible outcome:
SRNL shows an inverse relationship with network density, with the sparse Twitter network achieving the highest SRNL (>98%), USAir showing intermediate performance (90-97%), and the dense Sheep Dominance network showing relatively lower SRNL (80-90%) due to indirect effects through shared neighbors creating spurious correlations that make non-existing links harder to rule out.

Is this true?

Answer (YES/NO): NO